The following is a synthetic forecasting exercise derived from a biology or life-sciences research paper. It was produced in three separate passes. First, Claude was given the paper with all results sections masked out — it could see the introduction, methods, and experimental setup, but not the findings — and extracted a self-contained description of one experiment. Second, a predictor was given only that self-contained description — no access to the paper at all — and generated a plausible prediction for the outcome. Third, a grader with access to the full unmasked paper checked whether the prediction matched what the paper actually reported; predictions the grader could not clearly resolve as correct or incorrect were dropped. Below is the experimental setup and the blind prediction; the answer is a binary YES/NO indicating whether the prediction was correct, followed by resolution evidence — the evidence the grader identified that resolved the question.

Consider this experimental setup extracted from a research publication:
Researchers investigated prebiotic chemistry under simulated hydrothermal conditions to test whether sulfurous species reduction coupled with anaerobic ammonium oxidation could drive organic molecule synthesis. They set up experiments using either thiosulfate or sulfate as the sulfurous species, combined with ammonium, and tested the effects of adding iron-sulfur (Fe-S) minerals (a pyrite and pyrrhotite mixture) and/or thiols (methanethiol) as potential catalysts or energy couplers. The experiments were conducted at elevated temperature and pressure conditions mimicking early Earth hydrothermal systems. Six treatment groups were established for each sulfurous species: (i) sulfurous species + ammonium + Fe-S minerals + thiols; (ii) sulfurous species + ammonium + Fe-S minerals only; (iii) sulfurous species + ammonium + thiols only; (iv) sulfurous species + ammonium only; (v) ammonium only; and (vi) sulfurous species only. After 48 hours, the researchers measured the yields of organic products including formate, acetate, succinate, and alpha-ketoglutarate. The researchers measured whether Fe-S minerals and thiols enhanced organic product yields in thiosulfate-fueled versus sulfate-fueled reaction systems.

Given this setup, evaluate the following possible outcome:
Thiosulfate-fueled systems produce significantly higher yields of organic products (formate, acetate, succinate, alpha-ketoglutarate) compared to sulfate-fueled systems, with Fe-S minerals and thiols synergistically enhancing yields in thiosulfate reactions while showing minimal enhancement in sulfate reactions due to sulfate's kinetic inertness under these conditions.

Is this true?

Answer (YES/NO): NO